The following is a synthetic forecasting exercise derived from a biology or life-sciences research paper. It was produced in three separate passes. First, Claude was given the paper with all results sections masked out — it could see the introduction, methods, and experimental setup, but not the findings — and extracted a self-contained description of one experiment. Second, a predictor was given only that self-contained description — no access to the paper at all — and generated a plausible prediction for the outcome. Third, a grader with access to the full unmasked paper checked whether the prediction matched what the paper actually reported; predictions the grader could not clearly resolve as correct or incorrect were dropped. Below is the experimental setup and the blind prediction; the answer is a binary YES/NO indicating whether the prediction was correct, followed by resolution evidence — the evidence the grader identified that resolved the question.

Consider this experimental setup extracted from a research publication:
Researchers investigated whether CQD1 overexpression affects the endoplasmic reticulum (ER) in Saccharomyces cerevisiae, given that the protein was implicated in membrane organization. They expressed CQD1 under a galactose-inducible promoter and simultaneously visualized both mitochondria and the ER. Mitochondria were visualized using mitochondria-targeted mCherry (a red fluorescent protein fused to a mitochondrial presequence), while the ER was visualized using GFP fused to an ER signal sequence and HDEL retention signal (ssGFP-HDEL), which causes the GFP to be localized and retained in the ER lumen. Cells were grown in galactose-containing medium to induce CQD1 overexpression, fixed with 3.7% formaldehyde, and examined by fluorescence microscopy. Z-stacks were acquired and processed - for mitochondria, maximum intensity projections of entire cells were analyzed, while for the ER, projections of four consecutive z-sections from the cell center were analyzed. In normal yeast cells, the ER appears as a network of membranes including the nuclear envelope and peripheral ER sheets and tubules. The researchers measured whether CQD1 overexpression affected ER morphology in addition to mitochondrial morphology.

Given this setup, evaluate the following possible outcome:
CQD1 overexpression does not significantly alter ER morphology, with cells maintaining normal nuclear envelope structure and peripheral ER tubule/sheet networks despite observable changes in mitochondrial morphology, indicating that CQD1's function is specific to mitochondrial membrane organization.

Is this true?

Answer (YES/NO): NO